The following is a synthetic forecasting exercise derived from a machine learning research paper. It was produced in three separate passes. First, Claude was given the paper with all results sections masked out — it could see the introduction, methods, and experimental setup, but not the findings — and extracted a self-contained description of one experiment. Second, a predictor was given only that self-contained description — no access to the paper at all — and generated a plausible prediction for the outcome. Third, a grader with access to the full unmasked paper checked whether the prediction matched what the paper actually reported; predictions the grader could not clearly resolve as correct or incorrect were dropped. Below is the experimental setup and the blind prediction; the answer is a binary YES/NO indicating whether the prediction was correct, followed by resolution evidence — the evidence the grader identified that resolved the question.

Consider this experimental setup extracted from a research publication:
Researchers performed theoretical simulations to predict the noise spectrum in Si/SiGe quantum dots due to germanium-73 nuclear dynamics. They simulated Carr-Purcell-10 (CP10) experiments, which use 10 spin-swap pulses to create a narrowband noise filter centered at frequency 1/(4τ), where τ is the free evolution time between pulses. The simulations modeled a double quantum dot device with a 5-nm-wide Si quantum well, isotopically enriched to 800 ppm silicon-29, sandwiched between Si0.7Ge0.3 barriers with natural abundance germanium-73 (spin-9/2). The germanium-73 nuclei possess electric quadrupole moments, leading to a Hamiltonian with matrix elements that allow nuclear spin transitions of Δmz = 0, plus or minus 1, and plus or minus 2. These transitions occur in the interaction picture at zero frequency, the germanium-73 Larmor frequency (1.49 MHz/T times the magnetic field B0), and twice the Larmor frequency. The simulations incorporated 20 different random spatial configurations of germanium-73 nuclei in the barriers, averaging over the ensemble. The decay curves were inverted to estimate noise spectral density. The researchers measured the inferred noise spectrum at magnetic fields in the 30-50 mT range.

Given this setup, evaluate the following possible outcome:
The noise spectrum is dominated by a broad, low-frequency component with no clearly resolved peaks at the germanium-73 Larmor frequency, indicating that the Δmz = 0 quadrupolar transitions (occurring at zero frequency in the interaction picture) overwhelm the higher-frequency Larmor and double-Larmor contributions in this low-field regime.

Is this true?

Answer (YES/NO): NO